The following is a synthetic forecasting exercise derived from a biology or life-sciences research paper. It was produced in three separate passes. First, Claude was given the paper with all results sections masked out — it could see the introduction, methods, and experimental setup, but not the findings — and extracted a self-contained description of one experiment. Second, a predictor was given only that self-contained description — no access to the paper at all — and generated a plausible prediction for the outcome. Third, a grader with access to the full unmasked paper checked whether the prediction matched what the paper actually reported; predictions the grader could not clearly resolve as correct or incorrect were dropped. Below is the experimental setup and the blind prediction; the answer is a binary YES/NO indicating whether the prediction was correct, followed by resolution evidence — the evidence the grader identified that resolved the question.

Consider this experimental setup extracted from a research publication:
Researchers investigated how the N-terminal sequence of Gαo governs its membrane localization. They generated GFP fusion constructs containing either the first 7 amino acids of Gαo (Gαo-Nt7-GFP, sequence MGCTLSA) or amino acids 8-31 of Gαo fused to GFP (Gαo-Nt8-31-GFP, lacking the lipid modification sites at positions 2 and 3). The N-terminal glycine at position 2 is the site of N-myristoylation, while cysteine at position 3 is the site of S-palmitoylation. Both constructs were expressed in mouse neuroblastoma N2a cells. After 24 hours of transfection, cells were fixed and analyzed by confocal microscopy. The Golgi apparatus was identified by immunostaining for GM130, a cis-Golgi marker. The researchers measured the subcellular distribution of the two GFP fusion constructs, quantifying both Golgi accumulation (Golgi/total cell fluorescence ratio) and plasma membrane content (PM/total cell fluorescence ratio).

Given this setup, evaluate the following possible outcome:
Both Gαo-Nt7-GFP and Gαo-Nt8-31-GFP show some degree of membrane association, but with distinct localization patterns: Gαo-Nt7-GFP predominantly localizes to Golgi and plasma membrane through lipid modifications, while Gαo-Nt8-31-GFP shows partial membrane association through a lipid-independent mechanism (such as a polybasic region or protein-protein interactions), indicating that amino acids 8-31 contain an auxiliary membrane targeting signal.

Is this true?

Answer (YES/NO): NO